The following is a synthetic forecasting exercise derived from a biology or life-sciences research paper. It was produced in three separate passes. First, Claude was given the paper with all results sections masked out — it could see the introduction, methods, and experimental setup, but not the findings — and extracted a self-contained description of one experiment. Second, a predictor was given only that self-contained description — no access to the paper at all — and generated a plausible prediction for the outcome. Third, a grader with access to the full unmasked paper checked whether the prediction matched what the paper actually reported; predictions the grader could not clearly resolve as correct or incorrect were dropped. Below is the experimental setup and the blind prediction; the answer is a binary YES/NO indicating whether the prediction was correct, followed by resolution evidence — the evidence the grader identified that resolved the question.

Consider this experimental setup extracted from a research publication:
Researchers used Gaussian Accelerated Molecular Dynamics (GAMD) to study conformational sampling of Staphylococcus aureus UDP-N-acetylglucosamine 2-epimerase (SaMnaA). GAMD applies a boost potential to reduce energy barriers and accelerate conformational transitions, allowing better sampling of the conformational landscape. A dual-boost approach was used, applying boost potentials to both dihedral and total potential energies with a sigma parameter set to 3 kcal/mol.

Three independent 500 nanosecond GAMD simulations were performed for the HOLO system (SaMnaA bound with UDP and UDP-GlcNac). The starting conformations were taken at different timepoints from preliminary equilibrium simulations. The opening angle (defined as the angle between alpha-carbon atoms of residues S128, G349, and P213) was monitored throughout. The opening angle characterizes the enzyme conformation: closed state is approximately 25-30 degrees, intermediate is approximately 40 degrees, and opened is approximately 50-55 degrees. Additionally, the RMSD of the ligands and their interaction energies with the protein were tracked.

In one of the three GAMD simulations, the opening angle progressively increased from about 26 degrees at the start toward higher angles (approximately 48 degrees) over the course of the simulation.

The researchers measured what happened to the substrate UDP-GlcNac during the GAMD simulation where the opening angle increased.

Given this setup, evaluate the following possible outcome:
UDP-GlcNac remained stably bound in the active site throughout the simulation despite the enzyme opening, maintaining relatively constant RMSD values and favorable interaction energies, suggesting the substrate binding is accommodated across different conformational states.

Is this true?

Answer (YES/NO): NO